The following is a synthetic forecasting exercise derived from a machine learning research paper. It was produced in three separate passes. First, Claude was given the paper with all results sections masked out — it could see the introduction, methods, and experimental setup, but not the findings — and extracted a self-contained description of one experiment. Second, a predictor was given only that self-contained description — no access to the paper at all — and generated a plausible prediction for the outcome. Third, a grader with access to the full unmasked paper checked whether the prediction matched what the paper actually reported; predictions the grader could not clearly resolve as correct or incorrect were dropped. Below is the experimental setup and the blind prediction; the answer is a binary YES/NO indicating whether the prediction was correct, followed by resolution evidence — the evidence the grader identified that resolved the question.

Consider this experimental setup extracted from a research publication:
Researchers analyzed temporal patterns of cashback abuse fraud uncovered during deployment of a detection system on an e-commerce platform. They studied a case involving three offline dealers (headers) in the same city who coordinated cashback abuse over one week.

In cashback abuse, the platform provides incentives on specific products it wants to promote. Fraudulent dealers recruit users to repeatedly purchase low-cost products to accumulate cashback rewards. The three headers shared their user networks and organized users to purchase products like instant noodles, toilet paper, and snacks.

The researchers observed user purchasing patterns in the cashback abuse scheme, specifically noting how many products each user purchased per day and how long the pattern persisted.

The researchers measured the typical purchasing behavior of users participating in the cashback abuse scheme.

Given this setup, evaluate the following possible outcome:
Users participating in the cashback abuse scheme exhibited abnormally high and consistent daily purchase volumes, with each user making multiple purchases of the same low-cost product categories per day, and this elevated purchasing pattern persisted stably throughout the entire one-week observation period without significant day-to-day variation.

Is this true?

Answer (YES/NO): NO